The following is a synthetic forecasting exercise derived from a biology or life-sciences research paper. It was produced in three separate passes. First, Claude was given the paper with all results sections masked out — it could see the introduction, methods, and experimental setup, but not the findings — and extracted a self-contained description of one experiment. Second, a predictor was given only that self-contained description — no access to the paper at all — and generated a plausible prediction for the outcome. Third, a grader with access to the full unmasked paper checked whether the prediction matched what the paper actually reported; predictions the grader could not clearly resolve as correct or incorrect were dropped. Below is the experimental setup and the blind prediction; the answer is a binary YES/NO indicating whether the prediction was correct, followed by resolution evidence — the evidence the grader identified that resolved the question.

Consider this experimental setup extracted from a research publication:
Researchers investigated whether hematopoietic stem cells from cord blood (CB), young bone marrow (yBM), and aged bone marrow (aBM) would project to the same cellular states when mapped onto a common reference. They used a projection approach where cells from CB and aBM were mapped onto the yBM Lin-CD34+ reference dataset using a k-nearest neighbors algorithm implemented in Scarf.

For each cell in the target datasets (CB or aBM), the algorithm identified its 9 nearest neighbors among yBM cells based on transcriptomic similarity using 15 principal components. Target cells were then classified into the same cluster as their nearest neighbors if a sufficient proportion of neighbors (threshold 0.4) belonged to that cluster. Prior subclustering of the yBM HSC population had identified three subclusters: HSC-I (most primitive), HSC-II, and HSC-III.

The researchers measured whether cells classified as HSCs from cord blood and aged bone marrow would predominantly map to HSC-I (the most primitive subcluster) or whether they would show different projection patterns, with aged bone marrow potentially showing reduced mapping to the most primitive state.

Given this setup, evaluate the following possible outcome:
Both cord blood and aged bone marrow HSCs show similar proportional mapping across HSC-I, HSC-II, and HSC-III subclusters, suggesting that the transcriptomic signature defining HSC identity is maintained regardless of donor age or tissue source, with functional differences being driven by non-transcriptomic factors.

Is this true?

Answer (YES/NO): NO